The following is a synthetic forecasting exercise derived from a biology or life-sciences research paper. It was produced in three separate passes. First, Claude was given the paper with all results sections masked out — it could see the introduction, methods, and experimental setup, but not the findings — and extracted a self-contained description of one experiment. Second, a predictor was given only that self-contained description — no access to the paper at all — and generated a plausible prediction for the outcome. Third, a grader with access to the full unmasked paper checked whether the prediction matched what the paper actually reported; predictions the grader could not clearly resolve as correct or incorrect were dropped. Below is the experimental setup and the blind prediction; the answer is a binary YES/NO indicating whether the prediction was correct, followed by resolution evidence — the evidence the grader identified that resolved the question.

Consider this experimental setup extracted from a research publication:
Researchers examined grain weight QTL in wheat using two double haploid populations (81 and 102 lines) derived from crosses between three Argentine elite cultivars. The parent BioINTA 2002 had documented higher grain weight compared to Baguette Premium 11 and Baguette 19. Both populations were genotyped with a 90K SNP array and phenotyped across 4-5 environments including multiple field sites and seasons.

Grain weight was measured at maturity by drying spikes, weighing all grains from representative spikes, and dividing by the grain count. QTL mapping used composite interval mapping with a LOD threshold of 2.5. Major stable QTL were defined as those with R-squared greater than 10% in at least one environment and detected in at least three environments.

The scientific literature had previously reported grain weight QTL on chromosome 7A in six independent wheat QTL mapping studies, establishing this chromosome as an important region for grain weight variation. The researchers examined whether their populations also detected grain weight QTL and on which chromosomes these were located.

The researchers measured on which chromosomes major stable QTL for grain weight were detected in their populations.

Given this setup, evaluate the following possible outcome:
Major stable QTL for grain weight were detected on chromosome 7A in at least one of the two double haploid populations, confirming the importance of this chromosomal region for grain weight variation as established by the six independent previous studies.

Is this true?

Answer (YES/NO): NO